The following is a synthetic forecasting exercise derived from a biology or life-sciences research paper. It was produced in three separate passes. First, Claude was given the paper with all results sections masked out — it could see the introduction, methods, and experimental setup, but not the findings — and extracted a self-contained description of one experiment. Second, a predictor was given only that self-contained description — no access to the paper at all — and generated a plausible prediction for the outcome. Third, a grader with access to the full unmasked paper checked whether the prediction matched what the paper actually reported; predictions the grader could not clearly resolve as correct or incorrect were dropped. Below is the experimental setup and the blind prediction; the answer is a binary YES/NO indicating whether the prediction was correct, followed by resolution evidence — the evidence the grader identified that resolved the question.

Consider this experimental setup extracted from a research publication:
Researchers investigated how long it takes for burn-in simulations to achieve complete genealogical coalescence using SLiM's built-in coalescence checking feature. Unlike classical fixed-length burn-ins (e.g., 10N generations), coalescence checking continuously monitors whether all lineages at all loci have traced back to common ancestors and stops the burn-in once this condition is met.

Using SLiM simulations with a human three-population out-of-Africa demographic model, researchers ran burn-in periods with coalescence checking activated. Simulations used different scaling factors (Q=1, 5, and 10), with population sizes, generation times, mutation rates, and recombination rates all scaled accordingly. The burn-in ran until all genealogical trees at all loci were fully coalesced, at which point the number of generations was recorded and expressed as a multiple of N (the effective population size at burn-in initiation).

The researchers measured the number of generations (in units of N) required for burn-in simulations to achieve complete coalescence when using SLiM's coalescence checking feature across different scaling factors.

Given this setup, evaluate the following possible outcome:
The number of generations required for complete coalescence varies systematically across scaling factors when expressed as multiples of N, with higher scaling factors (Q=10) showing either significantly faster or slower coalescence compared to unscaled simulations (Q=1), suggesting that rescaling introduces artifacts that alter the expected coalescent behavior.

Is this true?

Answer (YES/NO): NO